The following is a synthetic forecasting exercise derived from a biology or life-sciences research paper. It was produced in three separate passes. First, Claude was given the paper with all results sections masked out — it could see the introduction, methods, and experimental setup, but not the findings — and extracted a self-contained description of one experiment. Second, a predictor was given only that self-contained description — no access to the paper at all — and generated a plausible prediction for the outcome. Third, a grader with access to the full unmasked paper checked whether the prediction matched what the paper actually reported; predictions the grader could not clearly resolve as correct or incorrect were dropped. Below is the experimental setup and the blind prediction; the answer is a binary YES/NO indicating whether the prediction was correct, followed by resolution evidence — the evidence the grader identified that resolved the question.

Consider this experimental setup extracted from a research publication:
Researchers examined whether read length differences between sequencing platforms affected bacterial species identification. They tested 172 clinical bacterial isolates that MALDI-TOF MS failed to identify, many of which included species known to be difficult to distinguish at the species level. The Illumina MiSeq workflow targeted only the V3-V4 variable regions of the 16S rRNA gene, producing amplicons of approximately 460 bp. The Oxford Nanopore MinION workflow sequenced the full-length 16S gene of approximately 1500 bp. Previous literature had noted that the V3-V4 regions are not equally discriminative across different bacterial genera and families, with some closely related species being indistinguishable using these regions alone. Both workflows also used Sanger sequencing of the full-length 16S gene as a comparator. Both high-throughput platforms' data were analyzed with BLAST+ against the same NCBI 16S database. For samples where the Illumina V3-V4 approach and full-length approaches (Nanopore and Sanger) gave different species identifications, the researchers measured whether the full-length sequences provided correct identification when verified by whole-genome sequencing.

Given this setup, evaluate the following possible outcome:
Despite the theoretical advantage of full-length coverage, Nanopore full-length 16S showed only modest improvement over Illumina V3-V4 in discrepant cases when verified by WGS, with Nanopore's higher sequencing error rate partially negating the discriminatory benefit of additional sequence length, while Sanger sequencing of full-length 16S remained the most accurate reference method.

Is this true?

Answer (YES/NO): NO